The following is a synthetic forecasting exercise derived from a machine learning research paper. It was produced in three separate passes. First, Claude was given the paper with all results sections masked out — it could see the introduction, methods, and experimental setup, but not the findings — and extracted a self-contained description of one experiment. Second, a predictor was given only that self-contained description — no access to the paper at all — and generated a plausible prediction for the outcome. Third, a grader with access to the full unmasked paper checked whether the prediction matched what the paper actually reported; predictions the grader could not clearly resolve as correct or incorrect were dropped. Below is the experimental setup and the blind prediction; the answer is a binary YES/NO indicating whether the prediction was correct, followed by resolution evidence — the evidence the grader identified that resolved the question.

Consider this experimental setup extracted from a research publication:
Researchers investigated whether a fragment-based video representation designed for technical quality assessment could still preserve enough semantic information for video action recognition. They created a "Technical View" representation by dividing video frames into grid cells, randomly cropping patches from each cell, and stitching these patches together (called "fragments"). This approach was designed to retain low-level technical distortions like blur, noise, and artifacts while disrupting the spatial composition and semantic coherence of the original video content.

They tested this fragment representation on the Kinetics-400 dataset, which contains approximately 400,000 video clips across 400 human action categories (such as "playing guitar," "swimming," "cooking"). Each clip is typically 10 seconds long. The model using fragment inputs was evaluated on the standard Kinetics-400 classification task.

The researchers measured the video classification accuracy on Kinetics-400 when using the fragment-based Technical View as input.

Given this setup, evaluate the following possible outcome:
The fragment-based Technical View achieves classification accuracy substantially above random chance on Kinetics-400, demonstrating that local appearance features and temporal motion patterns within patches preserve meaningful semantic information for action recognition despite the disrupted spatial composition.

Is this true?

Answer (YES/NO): YES